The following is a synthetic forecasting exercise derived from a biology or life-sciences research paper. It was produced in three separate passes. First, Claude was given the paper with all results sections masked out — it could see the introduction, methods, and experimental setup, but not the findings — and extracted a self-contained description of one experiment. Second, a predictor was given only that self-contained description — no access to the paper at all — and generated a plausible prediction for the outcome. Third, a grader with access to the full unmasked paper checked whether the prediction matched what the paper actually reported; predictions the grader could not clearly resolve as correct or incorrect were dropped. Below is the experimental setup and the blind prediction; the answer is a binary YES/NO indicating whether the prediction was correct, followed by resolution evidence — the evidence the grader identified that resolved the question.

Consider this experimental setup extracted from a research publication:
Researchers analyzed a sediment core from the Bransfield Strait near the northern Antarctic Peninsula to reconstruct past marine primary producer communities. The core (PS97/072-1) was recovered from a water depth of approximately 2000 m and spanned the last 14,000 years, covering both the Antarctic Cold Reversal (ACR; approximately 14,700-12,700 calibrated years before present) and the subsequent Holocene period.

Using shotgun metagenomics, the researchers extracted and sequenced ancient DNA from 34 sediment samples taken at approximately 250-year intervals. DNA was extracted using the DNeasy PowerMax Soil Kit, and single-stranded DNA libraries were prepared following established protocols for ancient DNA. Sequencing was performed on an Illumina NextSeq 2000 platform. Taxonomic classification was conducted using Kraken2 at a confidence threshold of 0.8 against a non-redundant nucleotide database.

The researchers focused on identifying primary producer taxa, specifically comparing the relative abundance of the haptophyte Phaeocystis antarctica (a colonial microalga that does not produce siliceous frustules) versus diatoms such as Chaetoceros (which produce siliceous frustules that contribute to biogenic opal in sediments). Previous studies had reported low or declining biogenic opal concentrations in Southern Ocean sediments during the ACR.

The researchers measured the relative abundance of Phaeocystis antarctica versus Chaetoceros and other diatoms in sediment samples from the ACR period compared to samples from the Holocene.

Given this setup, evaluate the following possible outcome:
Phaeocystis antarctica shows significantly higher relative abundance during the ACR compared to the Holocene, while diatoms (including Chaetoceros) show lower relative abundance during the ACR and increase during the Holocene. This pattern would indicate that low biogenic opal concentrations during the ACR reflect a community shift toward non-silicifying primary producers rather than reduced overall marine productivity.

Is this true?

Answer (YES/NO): YES